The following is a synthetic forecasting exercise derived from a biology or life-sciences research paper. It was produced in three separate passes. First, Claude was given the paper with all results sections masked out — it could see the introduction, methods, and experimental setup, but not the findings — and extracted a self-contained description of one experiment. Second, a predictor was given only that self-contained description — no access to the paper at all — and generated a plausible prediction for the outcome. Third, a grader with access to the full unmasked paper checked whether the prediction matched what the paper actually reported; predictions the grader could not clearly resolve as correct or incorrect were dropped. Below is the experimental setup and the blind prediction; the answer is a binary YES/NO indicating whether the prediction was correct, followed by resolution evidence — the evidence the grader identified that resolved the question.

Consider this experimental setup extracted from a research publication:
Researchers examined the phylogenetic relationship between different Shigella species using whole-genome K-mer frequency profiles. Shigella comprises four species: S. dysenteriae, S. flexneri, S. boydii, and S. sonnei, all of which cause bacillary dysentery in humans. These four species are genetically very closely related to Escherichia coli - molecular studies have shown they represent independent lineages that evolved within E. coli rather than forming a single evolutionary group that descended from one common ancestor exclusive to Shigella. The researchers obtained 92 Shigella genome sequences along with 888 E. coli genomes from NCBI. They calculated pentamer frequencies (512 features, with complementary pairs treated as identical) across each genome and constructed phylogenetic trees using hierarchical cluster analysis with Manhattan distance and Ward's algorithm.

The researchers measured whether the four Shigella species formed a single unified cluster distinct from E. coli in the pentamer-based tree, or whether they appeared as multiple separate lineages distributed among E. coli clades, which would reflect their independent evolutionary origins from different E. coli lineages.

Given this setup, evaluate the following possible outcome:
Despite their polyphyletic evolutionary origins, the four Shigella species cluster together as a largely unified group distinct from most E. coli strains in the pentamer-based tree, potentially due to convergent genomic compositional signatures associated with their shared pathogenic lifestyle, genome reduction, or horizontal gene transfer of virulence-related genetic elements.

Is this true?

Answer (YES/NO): YES